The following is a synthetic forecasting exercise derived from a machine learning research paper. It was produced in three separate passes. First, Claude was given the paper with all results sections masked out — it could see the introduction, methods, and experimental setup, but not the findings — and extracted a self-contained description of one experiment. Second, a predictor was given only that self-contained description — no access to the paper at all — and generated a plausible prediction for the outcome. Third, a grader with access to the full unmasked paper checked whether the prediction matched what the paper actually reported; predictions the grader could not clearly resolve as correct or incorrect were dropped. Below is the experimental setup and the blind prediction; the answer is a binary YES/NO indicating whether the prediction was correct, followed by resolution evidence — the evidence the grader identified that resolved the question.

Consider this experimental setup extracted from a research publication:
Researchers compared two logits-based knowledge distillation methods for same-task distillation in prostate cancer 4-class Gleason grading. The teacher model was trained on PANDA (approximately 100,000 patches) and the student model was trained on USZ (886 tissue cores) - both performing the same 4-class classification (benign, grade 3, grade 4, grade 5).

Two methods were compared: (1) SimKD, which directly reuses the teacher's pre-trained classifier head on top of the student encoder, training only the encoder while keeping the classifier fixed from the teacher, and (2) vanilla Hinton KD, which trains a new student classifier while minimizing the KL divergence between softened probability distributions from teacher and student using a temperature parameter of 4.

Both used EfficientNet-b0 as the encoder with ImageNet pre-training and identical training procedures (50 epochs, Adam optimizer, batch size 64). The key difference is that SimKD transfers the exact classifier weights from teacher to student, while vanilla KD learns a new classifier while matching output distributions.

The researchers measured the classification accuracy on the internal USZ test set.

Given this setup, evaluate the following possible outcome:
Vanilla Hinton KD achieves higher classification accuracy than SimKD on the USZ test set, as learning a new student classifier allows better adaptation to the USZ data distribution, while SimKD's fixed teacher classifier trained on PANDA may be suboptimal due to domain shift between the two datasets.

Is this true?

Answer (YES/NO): YES